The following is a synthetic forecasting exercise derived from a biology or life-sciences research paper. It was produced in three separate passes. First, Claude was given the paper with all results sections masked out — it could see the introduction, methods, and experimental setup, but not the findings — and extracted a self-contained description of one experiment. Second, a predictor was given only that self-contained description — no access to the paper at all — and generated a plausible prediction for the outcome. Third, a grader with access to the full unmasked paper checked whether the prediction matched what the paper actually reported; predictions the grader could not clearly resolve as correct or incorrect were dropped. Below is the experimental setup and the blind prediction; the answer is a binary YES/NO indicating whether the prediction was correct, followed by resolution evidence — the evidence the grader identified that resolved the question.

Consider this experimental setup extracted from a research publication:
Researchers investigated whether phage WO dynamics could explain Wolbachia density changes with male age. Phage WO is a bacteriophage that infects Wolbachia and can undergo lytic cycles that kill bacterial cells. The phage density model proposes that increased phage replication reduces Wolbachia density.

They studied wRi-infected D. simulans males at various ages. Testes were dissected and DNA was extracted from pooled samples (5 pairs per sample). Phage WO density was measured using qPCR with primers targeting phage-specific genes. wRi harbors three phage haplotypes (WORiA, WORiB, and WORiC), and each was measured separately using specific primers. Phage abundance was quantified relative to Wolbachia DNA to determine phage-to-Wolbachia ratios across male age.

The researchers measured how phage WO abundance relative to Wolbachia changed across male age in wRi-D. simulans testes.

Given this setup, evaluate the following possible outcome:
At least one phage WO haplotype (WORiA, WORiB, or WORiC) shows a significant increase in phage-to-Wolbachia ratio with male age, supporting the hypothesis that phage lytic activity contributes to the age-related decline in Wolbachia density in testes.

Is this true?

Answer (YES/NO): NO